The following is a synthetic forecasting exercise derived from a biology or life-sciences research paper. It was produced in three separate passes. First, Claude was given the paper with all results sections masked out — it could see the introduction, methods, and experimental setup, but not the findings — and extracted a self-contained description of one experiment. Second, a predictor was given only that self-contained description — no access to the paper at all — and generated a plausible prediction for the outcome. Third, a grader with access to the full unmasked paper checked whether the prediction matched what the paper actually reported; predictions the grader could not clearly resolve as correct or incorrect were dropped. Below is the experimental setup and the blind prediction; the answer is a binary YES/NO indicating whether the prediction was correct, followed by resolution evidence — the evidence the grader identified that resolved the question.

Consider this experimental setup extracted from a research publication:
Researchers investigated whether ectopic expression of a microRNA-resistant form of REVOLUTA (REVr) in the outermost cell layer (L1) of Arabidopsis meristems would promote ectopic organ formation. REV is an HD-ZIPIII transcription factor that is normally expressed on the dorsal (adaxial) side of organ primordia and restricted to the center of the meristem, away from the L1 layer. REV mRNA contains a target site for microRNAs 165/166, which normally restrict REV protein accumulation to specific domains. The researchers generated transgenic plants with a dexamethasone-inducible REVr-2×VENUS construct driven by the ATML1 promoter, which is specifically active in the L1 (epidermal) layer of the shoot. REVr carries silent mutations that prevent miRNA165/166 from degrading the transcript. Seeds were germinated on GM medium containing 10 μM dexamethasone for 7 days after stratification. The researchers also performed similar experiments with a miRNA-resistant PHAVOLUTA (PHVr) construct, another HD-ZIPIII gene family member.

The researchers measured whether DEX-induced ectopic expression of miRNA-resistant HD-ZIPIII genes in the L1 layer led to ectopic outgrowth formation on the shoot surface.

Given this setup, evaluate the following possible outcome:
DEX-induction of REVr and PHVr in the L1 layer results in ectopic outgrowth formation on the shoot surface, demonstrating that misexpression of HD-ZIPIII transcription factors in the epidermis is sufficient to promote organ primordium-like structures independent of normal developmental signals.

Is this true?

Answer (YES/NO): NO